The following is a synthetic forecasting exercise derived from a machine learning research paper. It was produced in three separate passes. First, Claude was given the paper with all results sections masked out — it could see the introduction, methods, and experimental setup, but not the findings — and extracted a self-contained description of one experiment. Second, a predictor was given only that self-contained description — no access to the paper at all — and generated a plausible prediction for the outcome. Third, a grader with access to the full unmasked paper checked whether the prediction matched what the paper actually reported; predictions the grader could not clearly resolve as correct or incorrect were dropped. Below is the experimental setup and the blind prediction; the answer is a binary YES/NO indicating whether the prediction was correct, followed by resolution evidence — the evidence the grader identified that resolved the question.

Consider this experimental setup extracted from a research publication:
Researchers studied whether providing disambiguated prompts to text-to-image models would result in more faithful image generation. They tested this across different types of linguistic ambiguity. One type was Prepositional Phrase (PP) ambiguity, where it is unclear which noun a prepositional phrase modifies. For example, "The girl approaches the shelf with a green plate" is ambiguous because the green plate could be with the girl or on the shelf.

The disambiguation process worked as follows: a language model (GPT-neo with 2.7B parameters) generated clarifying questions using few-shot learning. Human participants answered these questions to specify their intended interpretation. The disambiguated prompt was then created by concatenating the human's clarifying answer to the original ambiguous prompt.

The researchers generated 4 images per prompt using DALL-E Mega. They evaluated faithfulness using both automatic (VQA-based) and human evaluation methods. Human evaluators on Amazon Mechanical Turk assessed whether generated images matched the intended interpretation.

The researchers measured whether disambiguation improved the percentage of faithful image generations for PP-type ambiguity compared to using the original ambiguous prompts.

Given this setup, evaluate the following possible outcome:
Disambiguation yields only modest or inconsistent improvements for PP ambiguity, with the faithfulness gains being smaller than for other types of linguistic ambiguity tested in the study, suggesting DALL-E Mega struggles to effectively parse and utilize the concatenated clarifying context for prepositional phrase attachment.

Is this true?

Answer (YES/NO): NO